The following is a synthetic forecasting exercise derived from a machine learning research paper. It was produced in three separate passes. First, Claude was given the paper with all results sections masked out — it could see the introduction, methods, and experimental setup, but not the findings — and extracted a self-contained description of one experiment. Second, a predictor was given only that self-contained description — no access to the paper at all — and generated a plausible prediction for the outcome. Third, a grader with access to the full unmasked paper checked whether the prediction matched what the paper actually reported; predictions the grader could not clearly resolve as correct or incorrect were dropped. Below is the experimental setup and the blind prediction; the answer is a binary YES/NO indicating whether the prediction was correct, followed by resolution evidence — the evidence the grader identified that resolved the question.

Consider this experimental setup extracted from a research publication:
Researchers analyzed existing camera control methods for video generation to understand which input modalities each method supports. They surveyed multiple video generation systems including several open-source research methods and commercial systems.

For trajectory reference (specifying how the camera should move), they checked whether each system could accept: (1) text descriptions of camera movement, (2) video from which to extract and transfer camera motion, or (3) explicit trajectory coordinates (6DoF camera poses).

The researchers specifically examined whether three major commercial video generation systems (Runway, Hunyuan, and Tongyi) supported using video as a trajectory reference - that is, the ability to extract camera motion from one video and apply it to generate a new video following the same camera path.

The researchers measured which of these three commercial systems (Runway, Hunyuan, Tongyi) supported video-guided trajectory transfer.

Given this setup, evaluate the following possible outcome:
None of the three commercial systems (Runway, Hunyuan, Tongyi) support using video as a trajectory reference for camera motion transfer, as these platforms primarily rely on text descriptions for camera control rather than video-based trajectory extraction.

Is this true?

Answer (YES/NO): YES